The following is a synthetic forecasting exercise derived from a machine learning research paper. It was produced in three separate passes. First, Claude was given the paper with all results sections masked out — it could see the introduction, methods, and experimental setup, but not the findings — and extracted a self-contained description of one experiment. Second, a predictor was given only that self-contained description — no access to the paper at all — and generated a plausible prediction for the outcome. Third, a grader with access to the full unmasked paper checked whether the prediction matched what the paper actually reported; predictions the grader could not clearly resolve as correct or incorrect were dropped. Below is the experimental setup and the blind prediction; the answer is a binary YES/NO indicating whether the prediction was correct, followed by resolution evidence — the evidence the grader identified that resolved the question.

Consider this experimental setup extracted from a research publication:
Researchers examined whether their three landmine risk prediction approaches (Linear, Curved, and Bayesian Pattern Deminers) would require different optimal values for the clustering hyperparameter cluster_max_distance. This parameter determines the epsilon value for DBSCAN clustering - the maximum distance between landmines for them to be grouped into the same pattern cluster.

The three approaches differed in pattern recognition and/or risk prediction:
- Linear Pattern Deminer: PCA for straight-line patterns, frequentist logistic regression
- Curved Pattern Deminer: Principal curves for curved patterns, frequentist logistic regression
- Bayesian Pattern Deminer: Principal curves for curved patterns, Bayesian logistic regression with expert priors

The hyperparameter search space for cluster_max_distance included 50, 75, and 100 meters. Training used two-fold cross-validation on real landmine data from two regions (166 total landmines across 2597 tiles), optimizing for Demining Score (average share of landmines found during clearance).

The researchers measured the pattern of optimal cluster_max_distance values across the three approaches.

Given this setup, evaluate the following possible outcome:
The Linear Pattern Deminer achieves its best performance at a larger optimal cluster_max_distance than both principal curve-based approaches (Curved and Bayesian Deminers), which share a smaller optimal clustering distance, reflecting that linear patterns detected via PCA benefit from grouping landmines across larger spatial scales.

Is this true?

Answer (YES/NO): NO